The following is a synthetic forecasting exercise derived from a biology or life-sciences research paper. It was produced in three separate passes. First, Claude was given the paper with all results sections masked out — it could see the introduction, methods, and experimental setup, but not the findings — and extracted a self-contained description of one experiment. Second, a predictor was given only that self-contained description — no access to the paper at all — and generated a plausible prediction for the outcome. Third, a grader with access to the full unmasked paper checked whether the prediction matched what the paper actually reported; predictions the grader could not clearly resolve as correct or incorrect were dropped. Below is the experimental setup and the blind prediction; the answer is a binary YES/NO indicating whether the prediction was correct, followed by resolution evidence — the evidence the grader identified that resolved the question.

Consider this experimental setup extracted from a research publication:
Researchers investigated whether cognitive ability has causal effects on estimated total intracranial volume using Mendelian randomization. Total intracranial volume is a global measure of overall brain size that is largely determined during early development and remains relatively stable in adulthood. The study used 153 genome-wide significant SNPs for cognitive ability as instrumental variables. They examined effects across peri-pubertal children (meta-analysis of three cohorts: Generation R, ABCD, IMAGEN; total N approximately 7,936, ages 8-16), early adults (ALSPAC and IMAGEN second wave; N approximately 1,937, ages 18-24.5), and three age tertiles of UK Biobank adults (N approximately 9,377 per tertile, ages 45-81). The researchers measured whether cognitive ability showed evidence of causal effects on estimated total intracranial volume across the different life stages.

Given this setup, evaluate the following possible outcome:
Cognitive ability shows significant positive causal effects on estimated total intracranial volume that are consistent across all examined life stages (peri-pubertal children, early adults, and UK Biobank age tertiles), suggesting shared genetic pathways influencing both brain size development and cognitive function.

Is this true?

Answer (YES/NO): NO